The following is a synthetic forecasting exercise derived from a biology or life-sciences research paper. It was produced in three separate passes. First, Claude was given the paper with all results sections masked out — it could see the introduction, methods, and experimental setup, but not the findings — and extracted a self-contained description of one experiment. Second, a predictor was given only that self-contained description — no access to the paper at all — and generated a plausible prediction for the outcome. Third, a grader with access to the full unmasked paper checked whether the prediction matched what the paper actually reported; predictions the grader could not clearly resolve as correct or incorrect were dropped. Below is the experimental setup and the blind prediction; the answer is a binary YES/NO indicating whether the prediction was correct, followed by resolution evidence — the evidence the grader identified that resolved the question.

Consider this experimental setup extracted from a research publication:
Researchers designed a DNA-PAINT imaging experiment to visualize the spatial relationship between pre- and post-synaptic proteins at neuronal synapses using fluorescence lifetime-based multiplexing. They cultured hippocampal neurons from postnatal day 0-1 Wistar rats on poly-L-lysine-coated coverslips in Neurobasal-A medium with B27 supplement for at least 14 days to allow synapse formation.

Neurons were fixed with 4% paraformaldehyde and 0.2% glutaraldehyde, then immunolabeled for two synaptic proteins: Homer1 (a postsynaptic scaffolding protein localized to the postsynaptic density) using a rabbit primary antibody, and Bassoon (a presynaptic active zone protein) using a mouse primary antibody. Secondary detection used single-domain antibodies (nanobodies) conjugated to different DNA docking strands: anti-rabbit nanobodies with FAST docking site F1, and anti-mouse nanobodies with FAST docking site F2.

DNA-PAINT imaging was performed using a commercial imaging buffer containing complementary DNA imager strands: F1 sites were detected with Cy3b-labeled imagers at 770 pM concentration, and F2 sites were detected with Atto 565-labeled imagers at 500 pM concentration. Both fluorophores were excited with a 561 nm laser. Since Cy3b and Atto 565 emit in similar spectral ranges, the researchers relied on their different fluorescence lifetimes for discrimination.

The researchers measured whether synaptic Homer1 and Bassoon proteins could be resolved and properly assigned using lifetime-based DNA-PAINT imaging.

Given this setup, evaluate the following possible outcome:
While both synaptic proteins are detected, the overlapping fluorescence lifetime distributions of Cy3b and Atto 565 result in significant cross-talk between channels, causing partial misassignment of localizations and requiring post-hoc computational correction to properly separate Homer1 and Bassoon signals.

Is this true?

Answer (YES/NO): NO